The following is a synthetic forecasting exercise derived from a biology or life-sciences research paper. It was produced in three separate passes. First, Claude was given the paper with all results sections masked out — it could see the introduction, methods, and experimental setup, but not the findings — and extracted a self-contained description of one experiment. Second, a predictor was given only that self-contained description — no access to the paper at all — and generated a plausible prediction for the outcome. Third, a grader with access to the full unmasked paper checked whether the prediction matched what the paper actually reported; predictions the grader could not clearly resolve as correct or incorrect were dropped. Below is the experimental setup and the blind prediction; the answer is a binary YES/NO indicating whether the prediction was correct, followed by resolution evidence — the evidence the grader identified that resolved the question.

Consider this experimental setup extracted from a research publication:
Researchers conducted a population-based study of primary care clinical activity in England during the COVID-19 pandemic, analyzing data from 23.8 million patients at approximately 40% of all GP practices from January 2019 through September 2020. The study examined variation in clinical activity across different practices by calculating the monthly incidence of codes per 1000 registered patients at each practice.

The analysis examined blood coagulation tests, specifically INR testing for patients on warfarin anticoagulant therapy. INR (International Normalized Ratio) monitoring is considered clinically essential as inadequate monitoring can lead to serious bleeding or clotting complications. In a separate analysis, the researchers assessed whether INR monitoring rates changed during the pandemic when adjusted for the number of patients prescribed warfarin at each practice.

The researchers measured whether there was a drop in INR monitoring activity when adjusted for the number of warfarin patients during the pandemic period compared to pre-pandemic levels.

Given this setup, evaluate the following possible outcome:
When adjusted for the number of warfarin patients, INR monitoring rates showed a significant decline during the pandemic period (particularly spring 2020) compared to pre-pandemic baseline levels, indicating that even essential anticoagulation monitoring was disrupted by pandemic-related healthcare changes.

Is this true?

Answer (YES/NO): NO